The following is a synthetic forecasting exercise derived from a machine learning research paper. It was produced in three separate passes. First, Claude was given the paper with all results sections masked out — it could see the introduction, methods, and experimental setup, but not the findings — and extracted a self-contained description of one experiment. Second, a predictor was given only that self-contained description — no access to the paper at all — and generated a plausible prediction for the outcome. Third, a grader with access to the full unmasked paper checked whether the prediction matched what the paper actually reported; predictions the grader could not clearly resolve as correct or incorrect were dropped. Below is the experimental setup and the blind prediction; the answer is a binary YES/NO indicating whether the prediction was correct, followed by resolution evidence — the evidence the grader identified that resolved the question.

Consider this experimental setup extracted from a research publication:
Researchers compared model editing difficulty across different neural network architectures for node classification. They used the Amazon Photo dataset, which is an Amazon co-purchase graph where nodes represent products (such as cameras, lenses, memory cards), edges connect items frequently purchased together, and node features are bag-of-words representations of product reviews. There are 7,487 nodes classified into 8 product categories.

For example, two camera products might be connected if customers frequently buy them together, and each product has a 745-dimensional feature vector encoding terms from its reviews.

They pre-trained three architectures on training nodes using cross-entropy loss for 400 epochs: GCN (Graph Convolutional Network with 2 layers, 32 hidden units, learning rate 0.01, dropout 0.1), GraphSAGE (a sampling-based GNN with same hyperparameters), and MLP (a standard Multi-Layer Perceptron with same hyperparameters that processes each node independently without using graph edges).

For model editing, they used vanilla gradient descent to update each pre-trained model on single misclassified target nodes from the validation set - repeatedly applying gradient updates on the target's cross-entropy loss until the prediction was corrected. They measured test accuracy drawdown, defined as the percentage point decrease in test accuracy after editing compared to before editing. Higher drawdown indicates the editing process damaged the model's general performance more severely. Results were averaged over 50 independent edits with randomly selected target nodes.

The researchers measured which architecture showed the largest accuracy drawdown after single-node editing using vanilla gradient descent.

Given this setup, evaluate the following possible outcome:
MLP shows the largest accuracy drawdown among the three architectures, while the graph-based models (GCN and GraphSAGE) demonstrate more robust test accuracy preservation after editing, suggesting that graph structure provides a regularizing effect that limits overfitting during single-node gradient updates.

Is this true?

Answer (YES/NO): NO